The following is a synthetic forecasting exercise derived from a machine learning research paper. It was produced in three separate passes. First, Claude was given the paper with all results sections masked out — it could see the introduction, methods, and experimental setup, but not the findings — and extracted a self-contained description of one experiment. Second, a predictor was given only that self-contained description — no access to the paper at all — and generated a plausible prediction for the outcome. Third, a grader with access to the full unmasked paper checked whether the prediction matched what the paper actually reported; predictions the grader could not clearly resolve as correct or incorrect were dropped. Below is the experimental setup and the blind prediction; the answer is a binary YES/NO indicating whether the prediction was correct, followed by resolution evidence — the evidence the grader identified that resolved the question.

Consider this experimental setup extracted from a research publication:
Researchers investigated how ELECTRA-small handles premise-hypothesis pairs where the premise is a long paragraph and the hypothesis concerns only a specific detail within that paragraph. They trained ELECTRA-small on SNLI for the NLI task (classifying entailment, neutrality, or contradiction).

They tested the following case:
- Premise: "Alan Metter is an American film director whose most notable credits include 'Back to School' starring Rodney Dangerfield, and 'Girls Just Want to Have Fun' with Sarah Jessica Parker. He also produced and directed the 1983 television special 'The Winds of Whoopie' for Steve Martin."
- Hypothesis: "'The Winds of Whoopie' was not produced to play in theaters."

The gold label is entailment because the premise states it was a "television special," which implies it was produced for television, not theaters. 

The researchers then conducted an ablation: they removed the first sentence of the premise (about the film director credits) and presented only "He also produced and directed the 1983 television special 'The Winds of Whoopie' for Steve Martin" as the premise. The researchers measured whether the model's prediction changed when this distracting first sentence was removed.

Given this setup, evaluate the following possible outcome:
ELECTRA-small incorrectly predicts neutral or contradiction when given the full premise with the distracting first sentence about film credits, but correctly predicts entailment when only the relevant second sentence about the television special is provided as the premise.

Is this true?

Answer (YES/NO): YES